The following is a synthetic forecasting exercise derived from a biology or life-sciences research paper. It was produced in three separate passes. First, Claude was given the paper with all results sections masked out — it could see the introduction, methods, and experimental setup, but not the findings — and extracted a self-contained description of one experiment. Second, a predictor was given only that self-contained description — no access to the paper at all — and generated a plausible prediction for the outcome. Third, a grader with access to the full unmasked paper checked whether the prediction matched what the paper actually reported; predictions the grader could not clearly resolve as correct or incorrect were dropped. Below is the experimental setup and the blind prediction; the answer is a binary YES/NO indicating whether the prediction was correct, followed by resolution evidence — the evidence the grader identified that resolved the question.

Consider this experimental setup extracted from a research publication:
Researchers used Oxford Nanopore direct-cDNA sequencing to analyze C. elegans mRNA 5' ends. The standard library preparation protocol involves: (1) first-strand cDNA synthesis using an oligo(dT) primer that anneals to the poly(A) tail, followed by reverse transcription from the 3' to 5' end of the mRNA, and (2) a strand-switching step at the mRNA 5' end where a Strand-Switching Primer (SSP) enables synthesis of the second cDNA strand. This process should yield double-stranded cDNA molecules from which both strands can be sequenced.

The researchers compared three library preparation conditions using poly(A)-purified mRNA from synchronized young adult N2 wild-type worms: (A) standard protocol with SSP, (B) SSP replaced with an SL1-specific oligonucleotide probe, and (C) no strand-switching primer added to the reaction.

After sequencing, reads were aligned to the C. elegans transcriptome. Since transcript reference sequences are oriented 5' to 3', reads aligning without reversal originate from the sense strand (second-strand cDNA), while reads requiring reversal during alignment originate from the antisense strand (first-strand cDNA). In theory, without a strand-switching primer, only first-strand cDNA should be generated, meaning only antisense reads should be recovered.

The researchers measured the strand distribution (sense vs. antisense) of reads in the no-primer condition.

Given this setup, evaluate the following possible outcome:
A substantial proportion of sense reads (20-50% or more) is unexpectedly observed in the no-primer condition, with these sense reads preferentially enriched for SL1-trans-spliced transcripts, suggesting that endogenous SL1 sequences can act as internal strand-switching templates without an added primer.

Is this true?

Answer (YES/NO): NO